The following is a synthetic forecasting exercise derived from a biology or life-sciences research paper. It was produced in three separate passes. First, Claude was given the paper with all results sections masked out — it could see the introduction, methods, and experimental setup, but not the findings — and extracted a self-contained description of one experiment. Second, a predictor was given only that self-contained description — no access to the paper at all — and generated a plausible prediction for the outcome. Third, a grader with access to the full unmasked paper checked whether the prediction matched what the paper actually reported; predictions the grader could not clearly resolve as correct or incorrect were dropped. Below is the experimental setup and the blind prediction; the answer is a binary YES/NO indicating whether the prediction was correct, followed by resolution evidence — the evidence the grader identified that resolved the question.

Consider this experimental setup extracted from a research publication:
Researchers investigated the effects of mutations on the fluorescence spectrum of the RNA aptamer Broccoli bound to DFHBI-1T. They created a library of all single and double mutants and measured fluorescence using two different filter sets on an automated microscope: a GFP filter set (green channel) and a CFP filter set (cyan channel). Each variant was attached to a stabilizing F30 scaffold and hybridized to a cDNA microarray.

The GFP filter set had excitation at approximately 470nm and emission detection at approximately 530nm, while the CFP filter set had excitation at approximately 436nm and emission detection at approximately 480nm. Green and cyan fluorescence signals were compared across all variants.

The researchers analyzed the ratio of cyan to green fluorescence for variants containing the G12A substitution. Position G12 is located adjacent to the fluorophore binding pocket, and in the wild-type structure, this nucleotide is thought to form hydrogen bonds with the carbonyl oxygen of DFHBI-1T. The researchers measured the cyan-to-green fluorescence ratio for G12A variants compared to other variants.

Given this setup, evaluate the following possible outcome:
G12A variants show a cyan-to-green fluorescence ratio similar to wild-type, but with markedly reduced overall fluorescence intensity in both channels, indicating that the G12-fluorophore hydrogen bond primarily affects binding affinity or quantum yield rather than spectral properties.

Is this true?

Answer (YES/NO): NO